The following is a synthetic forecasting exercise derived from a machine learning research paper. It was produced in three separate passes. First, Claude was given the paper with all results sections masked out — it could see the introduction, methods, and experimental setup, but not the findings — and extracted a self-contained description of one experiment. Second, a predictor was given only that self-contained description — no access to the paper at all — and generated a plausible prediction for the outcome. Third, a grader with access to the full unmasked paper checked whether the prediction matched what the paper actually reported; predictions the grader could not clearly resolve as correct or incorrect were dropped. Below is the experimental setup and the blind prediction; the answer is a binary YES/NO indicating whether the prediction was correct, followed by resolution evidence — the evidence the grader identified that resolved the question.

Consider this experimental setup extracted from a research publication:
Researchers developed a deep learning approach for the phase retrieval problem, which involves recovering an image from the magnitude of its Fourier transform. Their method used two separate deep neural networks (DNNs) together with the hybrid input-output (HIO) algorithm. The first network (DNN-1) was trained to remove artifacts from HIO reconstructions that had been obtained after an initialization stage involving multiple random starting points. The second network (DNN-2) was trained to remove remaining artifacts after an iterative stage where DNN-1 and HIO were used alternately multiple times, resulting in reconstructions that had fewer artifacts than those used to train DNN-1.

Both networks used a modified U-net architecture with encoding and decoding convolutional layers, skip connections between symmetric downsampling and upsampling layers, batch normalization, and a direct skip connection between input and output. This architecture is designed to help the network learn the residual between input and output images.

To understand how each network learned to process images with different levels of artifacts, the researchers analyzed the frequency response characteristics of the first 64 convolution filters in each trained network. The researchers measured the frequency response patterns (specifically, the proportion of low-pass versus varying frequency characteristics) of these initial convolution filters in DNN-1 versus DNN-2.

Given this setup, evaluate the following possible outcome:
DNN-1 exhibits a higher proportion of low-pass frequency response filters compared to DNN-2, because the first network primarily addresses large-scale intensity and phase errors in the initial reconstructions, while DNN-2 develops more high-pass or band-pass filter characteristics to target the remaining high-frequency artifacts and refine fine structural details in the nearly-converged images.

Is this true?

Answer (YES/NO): YES